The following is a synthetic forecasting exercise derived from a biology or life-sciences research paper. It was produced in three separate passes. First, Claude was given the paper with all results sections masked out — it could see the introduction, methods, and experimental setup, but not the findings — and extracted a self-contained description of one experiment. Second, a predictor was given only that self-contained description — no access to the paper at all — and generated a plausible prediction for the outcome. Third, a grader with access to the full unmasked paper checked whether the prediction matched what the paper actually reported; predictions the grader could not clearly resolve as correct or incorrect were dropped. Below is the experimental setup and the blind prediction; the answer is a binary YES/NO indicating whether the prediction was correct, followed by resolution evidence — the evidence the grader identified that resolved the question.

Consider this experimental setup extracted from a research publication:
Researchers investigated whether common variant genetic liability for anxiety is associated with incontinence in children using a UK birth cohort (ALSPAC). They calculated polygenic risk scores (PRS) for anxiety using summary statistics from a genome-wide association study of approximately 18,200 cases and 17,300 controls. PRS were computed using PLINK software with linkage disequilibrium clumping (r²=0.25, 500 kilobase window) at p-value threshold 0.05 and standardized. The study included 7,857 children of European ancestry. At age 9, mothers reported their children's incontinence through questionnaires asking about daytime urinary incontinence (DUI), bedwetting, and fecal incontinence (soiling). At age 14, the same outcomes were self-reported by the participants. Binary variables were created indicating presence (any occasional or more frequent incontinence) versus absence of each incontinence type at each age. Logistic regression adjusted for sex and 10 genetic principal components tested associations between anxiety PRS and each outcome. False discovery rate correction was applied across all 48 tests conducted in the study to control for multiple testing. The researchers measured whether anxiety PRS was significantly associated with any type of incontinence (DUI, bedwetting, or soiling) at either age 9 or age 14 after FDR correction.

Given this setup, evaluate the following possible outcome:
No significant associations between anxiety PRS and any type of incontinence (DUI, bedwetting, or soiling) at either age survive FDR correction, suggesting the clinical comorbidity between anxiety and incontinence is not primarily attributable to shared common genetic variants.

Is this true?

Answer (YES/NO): YES